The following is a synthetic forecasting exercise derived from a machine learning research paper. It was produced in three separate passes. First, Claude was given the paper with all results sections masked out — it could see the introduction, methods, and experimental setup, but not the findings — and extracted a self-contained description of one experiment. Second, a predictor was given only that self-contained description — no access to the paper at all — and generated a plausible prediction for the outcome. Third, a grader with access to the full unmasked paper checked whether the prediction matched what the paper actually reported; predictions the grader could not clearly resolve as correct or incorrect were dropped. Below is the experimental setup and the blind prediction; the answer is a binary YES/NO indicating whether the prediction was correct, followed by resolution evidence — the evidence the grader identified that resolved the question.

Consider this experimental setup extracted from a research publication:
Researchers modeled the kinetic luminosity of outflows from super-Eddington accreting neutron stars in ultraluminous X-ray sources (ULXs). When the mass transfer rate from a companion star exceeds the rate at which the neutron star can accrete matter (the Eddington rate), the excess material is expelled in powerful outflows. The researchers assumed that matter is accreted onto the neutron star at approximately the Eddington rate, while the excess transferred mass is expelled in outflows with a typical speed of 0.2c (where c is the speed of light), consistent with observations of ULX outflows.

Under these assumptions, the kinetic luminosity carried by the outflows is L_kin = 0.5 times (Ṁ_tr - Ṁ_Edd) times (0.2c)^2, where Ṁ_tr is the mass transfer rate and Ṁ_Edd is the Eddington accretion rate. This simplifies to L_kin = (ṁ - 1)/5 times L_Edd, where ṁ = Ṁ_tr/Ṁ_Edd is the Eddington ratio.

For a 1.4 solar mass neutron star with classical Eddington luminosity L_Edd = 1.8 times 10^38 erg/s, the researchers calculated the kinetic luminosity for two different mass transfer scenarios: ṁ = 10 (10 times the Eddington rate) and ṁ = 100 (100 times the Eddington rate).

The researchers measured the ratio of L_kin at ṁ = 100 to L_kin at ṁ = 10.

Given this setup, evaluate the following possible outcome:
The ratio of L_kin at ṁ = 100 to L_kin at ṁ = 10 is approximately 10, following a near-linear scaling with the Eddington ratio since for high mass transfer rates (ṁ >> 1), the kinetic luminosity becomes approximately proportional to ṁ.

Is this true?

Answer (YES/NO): NO